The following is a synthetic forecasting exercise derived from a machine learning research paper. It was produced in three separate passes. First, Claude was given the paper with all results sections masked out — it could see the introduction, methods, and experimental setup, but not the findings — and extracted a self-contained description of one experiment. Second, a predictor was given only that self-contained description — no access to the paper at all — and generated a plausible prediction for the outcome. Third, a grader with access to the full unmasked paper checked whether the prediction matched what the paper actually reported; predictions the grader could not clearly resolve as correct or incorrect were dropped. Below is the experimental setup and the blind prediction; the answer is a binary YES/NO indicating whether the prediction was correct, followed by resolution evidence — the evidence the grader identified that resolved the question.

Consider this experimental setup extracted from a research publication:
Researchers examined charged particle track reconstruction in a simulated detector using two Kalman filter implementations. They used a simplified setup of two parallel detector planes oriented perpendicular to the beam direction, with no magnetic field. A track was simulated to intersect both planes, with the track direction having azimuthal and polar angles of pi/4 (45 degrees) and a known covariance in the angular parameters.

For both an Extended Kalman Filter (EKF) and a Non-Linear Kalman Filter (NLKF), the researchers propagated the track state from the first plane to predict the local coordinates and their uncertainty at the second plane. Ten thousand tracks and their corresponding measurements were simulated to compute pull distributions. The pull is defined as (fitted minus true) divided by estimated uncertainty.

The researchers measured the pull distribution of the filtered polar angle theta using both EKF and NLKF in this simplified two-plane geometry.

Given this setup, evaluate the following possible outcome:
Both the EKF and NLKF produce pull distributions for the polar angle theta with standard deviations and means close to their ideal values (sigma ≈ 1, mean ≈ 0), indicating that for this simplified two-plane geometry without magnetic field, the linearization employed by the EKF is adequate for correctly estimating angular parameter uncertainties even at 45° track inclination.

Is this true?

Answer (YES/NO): NO